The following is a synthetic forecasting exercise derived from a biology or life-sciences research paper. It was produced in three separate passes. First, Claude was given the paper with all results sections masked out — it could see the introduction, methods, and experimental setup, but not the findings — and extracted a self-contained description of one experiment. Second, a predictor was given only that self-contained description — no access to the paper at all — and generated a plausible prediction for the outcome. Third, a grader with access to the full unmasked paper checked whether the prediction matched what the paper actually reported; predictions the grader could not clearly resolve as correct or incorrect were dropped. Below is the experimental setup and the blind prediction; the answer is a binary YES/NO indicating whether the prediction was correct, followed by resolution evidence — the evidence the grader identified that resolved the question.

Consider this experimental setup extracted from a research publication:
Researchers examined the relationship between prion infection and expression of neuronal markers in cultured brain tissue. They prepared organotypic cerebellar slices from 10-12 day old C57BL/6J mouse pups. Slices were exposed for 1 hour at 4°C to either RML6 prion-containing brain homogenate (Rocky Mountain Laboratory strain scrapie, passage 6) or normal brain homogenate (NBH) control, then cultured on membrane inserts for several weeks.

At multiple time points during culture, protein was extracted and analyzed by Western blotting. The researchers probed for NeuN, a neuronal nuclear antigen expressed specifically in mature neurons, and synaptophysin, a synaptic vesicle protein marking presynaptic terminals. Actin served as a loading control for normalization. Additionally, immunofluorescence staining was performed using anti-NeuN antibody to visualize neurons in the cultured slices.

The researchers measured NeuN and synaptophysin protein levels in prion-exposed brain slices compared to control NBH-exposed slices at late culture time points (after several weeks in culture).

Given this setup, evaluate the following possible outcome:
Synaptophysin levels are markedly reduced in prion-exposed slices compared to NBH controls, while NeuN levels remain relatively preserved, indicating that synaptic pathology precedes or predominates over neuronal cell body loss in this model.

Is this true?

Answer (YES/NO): NO